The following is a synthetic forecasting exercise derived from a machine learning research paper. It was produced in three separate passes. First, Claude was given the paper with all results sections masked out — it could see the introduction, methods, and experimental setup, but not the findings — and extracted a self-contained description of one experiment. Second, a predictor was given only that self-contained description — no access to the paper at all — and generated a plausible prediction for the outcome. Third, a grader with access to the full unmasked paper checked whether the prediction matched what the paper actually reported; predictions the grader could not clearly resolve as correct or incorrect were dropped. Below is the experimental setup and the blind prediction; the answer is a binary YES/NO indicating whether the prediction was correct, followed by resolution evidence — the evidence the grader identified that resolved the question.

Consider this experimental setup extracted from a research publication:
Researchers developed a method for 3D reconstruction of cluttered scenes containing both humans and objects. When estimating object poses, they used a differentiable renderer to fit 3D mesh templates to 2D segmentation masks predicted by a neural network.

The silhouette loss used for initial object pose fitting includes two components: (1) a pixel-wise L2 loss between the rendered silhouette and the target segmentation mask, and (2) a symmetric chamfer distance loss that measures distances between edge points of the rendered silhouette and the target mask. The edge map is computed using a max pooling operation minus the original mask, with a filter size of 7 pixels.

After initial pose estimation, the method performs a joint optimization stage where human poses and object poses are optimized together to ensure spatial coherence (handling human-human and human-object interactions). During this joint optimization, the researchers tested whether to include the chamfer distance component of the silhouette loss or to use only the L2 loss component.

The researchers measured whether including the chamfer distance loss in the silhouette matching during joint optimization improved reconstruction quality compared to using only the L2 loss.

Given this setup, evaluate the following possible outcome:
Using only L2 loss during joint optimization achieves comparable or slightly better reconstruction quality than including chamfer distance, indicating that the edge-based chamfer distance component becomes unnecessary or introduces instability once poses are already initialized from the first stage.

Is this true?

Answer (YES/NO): YES